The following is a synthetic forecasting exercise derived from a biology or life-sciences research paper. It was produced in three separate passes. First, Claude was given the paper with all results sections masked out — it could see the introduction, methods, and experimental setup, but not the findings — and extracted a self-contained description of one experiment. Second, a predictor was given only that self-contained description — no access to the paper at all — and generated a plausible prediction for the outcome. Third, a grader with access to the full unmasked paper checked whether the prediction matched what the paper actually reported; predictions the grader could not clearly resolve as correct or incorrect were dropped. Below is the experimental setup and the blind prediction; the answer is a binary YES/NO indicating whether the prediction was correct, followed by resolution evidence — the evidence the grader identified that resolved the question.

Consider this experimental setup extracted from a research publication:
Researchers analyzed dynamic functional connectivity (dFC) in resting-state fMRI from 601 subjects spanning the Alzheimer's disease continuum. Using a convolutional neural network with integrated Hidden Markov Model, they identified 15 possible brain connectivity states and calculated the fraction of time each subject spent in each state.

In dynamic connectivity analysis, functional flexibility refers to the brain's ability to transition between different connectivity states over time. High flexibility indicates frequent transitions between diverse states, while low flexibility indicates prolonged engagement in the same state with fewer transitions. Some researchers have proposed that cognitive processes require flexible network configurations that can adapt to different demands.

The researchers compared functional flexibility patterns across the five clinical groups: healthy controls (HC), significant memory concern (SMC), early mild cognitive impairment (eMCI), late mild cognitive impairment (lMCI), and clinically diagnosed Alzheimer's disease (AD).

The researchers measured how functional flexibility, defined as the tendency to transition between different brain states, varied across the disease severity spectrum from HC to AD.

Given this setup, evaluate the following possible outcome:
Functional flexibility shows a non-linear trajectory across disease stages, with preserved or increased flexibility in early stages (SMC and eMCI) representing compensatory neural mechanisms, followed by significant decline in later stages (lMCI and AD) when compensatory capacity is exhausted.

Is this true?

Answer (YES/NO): YES